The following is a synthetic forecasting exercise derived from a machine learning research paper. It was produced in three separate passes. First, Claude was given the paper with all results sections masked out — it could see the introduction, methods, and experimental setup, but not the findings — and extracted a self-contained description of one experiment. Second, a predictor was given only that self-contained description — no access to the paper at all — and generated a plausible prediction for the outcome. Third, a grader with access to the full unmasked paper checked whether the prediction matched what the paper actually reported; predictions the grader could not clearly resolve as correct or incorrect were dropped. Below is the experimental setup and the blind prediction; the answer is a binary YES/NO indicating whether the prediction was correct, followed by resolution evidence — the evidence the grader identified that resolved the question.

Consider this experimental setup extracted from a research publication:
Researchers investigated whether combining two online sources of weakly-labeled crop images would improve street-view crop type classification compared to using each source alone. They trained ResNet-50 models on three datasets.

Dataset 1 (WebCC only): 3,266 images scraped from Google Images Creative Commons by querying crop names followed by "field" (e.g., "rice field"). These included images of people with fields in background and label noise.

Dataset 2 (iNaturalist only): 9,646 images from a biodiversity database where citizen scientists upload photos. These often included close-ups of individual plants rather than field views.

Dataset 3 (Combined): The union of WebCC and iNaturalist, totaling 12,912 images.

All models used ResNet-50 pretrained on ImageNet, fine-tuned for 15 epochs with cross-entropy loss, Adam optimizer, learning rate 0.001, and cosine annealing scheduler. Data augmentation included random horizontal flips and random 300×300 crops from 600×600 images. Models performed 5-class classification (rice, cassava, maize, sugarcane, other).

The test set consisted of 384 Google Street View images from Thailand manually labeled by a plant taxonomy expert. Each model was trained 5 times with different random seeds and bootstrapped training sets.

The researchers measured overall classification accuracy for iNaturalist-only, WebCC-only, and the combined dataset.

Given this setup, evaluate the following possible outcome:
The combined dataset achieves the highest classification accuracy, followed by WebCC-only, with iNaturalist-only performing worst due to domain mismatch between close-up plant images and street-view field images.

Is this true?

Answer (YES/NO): YES